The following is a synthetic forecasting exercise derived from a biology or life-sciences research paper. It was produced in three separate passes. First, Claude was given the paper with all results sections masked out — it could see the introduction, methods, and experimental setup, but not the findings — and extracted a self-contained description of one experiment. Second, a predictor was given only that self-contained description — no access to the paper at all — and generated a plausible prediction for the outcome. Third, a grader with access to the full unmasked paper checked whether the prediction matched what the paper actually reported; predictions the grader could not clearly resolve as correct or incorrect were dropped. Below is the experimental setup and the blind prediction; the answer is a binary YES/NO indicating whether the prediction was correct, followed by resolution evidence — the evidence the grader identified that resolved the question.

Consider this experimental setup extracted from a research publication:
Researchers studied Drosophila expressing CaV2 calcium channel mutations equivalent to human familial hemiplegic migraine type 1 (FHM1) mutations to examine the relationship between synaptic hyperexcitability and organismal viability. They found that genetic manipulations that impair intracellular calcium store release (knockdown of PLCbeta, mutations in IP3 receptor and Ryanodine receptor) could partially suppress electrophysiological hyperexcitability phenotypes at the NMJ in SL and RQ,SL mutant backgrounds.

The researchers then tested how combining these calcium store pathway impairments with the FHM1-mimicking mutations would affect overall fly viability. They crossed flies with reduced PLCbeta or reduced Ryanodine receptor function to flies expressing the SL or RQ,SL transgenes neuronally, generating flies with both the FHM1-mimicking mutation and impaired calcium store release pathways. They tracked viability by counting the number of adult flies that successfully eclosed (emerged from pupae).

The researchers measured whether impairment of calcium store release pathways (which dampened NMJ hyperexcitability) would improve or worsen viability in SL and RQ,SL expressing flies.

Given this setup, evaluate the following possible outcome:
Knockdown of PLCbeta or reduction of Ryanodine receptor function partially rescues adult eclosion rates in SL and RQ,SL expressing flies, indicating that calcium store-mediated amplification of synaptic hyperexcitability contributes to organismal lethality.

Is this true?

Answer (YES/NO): NO